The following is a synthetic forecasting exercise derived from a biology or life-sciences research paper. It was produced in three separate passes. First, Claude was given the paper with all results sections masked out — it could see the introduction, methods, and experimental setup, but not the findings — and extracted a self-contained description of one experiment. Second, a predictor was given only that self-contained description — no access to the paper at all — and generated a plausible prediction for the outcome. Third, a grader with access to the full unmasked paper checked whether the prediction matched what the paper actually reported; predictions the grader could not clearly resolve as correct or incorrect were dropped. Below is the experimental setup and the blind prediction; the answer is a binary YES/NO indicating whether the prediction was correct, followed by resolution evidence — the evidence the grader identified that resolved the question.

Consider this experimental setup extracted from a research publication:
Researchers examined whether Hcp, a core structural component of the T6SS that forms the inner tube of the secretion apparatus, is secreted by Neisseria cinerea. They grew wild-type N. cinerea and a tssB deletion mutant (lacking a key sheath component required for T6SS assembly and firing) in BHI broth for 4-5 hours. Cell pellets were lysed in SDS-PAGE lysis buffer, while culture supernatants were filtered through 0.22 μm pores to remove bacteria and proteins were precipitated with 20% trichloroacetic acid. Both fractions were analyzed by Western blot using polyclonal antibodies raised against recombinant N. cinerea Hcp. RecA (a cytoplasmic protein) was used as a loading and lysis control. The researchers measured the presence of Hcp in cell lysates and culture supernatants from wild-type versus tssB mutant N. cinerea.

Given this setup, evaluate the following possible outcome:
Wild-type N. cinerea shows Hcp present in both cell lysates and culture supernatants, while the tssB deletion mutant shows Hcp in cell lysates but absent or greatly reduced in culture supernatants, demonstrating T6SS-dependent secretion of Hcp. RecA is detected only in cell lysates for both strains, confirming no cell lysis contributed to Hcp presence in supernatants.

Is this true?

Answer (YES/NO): YES